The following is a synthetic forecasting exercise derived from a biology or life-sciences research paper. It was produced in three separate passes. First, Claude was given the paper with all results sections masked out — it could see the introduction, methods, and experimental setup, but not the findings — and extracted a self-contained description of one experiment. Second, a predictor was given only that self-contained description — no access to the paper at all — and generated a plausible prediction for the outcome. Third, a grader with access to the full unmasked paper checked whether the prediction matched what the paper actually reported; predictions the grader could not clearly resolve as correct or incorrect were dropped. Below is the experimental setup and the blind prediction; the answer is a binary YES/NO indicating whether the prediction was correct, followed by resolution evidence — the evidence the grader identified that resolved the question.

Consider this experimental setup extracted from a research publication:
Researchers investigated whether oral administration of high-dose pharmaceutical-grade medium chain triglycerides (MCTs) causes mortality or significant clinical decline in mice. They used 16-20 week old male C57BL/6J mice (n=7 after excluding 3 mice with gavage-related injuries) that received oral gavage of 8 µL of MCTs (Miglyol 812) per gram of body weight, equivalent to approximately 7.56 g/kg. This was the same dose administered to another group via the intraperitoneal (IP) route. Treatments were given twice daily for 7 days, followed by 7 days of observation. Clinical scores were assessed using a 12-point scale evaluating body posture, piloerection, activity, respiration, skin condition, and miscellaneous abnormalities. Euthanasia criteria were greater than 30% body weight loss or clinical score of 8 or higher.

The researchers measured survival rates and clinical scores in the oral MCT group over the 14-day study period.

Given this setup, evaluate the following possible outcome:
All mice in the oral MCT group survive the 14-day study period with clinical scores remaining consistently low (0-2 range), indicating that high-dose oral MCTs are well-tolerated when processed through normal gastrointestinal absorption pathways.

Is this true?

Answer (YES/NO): NO